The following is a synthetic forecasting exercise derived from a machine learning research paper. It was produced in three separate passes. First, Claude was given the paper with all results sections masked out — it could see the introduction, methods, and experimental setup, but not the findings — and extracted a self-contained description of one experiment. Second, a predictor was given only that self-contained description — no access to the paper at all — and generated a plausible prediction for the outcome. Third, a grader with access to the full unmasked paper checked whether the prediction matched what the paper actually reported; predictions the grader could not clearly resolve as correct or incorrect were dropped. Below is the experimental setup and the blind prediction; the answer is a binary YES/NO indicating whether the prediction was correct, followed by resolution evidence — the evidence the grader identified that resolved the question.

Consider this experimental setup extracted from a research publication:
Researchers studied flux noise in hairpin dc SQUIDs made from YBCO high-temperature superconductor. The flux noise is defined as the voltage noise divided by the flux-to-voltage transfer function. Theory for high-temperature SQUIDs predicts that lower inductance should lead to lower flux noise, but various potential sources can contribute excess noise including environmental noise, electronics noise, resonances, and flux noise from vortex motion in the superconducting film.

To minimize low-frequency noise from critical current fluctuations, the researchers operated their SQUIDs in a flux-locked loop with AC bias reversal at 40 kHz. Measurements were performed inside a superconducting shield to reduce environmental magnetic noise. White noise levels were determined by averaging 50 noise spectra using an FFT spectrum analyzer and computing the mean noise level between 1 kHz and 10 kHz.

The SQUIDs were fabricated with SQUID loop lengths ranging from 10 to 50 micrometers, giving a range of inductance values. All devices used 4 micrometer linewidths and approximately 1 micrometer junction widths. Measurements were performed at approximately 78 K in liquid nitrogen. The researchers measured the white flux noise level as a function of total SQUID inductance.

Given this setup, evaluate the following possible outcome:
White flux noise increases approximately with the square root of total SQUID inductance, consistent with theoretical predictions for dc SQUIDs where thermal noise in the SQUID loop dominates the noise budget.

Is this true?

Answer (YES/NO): NO